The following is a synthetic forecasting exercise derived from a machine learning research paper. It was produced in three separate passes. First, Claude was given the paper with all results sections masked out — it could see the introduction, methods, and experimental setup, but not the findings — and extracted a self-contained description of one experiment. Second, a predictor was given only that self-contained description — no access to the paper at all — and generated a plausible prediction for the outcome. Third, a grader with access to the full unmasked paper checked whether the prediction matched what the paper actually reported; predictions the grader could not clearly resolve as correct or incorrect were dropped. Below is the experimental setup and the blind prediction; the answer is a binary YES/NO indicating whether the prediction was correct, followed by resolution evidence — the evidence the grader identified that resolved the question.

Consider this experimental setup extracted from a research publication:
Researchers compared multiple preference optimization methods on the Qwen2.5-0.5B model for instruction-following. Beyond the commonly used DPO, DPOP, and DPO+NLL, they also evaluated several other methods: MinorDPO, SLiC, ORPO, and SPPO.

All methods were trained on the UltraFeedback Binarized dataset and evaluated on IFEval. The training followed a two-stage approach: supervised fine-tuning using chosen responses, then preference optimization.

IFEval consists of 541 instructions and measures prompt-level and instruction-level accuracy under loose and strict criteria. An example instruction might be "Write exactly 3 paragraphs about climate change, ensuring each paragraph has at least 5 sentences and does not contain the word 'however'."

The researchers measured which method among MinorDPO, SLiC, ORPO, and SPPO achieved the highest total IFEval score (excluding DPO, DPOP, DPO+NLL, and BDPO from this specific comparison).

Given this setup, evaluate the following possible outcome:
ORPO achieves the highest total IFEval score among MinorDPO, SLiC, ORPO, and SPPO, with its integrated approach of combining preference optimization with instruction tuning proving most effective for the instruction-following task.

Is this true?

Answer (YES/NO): NO